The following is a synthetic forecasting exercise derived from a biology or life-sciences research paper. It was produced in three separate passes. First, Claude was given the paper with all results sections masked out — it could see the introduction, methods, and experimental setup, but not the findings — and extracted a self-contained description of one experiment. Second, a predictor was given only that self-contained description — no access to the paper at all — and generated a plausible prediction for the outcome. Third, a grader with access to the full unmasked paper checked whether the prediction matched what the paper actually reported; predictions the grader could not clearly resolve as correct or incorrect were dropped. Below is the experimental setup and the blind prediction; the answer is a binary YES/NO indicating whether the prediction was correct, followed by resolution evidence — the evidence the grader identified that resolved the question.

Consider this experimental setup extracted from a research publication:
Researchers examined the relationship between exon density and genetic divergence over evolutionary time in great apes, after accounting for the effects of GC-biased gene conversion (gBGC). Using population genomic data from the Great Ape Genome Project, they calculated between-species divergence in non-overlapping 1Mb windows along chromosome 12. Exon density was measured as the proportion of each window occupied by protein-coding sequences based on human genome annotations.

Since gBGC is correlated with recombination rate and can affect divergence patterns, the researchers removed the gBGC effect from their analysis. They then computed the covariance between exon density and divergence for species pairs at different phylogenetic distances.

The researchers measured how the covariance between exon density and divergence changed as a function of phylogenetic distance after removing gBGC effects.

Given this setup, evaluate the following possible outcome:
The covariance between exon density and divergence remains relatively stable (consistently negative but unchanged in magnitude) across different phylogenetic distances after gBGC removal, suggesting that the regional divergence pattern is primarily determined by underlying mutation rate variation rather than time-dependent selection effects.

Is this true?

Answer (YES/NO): NO